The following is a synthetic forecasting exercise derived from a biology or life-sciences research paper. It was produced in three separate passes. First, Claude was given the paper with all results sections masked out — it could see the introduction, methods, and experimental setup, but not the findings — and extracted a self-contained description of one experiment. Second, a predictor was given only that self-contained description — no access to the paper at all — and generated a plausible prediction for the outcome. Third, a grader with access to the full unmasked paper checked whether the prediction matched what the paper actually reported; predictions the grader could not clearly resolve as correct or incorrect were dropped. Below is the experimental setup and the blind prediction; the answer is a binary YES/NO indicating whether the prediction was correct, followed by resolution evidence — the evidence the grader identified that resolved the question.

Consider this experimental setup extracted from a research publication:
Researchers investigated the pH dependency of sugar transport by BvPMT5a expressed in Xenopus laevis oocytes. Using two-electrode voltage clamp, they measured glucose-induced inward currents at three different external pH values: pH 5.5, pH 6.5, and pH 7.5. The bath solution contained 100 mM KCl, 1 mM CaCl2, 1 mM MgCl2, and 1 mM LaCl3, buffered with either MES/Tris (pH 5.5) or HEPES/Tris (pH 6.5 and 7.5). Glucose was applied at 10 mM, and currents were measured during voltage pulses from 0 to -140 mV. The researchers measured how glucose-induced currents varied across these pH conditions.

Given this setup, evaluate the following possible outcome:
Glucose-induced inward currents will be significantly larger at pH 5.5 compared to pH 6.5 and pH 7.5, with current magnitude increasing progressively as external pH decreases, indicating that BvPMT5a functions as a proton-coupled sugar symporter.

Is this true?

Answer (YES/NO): YES